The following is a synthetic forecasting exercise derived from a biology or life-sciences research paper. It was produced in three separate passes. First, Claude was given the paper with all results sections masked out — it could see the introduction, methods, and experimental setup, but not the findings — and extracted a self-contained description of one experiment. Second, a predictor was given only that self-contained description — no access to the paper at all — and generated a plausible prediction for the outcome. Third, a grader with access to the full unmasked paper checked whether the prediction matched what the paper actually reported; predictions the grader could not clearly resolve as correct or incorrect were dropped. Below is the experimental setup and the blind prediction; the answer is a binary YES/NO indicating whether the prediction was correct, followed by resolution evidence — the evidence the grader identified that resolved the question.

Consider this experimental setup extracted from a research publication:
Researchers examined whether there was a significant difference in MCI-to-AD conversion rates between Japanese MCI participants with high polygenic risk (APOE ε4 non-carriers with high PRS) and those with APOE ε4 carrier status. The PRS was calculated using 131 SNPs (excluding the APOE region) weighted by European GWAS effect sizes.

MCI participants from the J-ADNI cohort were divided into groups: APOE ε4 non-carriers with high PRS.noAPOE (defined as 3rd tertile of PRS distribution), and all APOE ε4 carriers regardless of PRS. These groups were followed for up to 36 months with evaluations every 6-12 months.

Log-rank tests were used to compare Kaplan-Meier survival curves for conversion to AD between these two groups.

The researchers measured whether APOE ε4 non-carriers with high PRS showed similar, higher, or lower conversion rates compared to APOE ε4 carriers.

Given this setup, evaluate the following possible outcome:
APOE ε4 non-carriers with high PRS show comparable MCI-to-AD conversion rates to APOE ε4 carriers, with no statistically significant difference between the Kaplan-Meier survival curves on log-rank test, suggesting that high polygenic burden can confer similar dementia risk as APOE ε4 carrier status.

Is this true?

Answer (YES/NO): YES